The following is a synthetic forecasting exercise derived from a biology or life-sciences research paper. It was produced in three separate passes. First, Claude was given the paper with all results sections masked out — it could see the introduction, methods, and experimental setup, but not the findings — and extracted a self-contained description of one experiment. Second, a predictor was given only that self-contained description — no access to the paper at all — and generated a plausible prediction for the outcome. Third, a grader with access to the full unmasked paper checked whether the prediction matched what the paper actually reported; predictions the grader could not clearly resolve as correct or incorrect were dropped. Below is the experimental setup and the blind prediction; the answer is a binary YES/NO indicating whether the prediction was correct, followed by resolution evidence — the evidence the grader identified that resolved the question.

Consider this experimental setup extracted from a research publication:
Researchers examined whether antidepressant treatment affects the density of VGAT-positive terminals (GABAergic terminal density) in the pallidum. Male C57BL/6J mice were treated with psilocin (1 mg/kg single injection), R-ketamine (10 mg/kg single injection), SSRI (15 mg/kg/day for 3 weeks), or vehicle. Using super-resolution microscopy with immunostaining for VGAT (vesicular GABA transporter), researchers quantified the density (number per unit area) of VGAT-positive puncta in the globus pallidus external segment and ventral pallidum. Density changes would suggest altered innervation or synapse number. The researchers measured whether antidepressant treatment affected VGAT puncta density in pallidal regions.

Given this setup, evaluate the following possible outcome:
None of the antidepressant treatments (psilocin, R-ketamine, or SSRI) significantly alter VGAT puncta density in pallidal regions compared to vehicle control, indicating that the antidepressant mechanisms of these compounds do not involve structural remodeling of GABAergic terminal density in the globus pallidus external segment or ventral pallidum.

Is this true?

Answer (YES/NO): NO